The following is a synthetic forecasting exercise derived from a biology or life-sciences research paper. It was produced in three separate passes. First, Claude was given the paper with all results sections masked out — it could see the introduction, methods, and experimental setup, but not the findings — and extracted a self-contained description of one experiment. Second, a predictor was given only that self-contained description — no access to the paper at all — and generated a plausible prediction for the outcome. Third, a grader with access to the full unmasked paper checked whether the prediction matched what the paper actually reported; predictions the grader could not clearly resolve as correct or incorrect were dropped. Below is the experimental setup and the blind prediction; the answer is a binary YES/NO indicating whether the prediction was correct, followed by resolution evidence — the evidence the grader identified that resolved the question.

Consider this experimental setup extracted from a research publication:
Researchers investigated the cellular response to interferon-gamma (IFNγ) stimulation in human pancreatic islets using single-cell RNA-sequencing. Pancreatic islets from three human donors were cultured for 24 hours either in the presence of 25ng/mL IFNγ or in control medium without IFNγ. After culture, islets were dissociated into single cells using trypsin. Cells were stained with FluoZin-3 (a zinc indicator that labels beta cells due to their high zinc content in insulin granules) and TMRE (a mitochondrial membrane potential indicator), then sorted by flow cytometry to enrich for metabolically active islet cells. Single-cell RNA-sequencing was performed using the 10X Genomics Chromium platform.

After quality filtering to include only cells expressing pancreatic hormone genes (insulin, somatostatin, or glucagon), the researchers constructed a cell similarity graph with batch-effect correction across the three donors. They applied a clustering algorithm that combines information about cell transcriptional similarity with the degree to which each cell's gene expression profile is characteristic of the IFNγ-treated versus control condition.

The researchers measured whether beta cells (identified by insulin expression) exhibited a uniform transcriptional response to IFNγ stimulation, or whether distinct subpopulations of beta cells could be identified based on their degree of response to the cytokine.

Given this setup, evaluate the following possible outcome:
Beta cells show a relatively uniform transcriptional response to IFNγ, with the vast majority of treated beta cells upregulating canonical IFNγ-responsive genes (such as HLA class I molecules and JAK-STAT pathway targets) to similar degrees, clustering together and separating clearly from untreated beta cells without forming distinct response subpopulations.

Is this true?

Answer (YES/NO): NO